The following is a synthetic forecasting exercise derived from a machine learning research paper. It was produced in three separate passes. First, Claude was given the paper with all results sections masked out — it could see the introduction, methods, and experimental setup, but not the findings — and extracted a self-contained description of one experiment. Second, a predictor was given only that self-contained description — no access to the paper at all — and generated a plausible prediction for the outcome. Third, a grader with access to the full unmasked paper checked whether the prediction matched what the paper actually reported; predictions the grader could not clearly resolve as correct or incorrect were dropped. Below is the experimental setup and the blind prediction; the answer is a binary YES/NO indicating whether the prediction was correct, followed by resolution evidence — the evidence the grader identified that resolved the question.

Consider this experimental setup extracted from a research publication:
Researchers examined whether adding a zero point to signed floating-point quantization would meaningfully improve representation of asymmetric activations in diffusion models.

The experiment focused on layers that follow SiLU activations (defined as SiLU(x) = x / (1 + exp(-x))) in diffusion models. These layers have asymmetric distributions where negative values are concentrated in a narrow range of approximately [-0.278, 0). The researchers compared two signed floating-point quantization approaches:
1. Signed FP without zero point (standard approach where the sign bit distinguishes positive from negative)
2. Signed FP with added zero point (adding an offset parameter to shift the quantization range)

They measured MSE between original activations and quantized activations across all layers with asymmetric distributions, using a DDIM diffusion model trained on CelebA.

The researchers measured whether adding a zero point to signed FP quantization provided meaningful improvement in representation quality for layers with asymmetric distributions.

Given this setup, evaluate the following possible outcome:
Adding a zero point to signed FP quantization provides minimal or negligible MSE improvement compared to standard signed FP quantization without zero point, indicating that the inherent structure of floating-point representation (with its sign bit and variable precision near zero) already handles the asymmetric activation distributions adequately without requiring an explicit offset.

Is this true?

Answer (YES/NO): YES